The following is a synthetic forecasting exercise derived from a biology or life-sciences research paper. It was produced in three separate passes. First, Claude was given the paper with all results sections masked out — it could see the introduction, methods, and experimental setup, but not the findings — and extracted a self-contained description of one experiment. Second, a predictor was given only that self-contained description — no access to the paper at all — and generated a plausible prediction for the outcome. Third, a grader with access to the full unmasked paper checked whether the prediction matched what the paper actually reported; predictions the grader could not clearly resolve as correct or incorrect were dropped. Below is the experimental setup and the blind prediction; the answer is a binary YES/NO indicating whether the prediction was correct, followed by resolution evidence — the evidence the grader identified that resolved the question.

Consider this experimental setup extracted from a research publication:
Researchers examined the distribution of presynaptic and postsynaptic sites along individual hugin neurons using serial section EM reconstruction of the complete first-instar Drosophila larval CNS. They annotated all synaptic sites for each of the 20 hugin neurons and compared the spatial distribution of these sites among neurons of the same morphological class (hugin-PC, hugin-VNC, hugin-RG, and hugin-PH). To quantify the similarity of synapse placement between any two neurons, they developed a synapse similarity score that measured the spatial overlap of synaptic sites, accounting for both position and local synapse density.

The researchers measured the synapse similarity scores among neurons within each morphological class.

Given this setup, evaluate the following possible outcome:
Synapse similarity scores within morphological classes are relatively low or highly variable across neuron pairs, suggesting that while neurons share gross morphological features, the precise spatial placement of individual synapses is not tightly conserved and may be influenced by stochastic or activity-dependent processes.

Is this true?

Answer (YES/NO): NO